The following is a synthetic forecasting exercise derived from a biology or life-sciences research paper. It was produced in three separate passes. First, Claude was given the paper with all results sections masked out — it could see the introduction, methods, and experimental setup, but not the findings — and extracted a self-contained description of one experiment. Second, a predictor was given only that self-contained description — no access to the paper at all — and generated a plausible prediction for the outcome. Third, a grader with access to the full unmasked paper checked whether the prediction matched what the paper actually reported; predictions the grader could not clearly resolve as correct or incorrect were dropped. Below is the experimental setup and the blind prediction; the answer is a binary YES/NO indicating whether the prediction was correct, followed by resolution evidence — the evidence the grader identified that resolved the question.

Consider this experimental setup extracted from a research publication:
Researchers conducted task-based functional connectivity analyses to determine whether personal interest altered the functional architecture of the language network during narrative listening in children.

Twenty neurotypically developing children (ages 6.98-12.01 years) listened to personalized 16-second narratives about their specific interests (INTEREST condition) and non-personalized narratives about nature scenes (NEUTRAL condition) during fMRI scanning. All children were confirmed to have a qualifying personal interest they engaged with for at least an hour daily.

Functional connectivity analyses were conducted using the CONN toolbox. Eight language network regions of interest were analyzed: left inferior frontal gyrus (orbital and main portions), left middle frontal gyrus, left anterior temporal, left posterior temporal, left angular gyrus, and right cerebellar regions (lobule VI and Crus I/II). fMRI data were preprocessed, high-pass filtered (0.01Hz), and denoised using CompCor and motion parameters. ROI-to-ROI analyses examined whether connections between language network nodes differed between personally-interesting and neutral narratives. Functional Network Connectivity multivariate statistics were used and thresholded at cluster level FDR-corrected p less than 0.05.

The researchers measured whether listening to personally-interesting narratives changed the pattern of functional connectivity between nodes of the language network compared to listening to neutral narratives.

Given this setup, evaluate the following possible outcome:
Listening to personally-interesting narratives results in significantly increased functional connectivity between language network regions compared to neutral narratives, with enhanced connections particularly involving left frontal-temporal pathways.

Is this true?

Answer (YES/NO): NO